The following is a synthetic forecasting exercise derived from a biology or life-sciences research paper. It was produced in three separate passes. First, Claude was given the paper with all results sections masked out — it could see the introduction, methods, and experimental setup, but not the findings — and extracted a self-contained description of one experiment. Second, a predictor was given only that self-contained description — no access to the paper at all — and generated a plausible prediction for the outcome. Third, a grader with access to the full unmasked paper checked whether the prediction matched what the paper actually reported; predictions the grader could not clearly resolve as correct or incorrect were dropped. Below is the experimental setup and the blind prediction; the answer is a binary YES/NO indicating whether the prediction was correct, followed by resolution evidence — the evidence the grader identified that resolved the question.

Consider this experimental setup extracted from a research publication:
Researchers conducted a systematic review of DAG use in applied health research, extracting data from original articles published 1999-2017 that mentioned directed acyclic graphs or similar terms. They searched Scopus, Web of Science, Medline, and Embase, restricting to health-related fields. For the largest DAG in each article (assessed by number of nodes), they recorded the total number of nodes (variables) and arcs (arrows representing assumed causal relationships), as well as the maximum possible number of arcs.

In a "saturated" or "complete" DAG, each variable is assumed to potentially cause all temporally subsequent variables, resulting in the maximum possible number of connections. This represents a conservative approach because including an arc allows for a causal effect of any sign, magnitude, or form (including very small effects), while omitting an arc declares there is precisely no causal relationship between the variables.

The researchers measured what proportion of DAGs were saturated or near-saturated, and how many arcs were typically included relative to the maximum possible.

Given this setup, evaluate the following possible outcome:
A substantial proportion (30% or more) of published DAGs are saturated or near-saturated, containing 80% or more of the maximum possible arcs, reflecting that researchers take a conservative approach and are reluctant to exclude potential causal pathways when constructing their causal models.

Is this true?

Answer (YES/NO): NO